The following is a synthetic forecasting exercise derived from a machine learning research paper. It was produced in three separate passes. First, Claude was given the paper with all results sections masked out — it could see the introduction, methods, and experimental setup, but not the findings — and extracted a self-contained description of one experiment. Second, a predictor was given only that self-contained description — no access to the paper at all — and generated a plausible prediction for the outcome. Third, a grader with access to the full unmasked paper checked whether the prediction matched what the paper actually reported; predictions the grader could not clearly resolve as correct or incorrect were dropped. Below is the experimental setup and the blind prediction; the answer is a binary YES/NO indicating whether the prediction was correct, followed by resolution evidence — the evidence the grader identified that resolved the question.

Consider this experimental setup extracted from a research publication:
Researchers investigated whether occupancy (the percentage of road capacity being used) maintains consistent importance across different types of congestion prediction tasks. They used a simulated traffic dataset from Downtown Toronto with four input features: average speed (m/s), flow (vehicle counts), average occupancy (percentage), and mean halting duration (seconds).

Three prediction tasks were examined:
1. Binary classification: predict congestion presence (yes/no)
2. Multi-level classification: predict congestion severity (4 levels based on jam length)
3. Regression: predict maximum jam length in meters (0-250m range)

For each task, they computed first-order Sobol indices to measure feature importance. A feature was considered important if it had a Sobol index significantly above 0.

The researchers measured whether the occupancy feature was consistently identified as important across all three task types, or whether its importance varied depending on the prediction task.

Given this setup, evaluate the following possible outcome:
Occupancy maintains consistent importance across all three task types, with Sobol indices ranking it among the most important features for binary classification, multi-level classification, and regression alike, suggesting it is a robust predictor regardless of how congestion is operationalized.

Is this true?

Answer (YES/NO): NO